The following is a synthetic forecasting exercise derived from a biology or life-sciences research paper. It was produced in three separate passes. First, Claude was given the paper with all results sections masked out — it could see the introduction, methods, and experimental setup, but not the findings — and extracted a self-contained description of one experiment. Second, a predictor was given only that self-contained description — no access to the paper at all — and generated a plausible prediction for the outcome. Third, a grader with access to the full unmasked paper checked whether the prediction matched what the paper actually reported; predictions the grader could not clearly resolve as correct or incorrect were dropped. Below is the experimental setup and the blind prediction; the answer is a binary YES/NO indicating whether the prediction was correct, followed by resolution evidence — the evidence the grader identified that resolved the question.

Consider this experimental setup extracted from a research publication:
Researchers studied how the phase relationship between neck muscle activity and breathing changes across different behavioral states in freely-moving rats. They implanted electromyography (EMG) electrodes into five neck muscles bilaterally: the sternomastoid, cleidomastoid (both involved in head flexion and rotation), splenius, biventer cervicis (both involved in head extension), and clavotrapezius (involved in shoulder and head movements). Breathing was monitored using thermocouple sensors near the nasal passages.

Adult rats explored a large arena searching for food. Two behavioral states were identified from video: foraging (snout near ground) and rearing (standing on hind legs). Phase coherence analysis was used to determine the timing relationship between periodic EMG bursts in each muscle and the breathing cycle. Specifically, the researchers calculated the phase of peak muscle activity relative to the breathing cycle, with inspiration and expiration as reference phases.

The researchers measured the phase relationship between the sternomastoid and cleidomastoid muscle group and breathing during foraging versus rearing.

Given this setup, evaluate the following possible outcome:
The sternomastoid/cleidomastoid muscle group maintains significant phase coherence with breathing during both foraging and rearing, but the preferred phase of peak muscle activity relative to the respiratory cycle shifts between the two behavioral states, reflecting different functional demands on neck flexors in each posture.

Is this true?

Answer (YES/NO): YES